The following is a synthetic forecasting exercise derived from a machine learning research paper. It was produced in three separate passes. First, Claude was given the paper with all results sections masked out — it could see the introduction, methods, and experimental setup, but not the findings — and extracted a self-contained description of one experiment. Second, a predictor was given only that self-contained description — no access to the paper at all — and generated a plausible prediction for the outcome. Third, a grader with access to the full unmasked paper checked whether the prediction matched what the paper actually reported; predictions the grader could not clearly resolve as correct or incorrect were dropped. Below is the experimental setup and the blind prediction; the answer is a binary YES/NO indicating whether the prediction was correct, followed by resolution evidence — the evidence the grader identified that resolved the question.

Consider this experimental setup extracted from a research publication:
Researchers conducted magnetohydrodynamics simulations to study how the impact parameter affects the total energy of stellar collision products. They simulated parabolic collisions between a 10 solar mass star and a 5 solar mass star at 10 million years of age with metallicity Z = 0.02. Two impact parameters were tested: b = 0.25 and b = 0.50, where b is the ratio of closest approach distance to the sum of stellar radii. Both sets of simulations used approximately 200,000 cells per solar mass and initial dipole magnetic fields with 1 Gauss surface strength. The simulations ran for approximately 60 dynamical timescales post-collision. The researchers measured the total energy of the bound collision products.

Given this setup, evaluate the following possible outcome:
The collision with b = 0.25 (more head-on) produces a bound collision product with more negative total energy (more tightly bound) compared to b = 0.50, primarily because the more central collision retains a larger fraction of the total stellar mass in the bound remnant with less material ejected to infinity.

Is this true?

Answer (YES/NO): NO